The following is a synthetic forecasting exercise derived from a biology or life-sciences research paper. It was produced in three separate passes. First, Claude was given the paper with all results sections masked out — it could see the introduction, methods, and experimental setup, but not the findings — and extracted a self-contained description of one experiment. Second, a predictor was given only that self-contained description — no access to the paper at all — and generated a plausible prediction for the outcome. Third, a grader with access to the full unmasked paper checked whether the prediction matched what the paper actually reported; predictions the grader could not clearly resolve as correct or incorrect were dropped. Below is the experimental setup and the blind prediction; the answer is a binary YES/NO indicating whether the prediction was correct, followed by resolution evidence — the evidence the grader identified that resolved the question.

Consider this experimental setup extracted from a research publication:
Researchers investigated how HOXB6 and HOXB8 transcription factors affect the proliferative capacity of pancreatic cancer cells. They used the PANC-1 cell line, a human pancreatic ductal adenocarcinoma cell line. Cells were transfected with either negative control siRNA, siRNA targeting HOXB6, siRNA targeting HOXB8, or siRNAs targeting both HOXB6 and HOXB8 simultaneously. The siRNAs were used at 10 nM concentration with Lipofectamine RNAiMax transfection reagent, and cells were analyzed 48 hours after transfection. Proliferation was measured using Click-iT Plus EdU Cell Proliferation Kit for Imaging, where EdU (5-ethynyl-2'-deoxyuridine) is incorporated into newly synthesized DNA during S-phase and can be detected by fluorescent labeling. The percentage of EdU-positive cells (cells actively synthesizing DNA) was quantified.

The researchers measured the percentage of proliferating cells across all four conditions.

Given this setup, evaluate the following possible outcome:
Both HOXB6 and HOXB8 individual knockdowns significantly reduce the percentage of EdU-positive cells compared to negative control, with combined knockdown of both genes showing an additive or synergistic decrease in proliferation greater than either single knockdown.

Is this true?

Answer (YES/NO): NO